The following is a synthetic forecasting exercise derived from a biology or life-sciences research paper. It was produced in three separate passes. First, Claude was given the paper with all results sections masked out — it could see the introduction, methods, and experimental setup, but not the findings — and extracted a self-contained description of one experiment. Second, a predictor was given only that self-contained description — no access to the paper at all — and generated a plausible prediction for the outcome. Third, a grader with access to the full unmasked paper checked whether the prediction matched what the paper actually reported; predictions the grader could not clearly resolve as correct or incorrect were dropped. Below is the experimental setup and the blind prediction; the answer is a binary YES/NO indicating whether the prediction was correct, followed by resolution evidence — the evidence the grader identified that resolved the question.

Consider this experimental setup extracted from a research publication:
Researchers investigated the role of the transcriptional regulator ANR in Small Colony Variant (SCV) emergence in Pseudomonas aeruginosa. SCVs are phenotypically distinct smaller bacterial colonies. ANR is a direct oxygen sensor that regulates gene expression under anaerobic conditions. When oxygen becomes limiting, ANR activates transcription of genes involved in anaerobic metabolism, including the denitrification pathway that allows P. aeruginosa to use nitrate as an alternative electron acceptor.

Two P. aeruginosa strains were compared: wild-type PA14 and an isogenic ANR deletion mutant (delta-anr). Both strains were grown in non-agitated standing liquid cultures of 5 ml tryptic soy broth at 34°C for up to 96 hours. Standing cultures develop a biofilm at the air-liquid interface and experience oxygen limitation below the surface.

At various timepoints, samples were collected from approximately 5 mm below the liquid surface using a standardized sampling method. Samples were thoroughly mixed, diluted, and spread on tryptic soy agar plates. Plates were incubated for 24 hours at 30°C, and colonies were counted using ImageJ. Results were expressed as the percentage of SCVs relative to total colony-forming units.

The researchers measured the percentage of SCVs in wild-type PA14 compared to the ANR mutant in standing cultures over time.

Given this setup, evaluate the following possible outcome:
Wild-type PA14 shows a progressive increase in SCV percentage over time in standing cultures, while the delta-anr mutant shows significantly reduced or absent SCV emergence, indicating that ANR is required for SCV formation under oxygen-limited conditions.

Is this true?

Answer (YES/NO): NO